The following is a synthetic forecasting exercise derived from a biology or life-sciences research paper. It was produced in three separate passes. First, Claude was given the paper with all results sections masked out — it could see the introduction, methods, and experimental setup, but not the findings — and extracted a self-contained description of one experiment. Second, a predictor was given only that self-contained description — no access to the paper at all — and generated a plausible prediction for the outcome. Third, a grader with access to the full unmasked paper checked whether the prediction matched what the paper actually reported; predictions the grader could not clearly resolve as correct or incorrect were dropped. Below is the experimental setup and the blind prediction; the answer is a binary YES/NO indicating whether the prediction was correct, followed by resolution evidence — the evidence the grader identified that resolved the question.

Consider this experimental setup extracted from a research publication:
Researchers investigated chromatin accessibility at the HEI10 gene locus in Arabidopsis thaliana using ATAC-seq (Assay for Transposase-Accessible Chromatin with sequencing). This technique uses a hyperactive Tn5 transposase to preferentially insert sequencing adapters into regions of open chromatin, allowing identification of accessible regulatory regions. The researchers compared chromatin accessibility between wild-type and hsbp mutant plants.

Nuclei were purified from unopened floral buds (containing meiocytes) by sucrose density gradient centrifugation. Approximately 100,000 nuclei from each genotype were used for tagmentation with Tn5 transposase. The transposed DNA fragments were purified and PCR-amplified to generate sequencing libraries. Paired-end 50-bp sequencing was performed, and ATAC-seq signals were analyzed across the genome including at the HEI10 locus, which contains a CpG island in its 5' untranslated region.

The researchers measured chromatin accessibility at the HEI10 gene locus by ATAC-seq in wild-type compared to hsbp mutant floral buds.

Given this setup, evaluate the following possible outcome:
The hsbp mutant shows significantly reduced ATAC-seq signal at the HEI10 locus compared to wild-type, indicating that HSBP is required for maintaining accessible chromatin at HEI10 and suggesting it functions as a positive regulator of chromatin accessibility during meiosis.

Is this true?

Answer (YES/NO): NO